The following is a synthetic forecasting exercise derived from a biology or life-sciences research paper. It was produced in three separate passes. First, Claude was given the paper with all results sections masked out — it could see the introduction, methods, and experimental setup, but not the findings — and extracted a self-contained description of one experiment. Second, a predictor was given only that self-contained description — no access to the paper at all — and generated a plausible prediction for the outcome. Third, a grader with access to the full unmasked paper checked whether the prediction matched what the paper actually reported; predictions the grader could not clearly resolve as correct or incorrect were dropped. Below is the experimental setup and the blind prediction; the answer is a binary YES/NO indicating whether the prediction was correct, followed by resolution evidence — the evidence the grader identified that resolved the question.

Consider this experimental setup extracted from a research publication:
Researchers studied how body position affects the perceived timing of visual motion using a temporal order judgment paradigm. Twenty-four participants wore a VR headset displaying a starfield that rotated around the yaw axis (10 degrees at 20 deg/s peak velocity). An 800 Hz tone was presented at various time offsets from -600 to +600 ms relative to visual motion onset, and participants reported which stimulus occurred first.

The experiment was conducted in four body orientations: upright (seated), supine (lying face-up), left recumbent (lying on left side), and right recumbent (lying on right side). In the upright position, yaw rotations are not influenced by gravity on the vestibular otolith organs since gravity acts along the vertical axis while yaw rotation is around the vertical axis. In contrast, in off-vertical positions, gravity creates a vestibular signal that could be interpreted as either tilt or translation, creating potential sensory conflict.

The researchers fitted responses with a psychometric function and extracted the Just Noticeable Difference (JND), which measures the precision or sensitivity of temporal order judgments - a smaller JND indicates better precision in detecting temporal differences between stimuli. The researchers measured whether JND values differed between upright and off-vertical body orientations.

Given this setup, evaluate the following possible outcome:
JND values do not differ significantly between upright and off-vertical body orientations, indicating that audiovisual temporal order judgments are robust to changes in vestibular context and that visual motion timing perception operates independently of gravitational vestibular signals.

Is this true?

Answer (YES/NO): NO